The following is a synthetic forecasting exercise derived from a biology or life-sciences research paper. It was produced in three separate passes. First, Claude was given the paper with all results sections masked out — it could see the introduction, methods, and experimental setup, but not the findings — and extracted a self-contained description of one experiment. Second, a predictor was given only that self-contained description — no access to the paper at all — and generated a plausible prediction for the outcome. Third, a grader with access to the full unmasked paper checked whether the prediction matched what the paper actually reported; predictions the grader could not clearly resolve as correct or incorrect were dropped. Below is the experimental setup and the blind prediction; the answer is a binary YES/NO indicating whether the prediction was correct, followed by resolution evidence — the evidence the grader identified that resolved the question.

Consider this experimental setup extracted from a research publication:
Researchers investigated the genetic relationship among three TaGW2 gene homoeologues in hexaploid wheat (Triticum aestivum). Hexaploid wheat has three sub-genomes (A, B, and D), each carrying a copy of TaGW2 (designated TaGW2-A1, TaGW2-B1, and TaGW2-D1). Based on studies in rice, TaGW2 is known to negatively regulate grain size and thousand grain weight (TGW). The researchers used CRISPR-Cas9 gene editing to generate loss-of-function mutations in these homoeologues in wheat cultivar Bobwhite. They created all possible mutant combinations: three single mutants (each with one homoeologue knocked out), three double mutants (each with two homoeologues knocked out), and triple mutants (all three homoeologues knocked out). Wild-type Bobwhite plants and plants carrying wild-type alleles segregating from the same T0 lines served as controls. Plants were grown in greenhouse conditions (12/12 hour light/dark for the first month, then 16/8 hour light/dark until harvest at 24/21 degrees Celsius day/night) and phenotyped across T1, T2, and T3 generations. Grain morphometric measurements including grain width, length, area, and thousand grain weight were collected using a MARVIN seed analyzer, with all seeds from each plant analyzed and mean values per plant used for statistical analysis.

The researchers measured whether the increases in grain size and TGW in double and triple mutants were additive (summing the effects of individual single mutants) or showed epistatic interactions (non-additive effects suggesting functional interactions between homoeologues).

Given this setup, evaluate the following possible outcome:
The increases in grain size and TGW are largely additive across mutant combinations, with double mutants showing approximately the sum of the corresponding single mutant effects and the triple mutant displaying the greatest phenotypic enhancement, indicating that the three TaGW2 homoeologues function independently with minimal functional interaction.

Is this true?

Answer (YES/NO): YES